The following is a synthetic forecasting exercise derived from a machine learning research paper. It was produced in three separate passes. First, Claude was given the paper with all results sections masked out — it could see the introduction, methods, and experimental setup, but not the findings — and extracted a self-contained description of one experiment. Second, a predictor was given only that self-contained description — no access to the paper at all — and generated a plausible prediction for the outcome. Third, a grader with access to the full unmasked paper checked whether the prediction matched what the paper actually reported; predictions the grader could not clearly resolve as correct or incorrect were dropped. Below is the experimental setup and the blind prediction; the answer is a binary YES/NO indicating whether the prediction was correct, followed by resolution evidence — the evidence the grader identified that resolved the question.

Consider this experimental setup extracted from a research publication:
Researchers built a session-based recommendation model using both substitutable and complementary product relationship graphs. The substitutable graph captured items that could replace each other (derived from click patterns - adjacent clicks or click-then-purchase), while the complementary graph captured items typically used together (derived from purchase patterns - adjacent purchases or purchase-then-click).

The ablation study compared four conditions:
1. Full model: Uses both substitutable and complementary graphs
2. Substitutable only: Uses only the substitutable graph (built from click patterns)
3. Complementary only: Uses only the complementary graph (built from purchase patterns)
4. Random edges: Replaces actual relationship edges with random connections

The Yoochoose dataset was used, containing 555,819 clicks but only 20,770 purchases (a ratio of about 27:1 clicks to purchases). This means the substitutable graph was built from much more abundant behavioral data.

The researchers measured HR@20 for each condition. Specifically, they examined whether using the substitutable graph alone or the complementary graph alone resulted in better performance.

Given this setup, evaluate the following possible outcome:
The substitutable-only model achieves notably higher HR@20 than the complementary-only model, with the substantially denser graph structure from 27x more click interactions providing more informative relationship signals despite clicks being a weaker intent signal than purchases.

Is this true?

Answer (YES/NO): NO